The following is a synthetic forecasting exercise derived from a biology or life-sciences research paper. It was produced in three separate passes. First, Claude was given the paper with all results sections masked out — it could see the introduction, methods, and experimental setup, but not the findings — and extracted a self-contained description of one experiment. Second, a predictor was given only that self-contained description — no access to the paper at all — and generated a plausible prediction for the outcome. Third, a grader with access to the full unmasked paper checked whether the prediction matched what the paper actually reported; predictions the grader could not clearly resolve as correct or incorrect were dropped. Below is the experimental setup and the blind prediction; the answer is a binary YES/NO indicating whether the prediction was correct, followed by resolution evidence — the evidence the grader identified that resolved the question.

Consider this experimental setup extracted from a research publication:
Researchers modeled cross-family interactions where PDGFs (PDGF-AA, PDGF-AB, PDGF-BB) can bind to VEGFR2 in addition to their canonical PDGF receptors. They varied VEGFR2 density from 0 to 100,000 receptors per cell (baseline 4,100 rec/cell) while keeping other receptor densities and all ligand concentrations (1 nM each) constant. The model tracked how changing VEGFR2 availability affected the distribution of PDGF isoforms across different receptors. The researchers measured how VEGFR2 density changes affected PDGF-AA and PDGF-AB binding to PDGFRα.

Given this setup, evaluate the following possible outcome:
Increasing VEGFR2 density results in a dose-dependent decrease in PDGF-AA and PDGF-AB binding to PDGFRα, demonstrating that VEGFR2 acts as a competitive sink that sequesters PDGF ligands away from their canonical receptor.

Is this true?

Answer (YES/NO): YES